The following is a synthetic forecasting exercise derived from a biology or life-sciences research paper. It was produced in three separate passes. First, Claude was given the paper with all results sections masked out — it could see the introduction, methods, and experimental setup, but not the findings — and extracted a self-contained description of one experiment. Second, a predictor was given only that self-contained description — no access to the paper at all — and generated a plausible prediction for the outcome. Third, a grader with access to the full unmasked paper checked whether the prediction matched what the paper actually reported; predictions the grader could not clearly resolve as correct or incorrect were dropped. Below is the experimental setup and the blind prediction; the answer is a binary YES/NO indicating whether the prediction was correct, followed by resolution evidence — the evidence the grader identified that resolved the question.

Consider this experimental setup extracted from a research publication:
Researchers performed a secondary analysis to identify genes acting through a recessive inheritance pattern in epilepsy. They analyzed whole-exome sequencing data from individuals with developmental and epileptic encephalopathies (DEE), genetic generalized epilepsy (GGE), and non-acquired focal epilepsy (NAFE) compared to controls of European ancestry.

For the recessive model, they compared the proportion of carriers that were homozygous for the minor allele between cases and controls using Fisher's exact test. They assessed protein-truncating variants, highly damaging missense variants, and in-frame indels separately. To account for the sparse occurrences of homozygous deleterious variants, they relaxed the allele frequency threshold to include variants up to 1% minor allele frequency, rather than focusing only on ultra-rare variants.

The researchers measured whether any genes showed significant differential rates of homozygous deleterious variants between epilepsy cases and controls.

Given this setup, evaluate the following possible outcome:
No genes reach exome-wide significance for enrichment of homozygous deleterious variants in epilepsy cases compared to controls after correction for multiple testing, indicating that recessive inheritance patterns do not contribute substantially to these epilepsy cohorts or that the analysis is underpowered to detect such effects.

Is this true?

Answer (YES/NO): YES